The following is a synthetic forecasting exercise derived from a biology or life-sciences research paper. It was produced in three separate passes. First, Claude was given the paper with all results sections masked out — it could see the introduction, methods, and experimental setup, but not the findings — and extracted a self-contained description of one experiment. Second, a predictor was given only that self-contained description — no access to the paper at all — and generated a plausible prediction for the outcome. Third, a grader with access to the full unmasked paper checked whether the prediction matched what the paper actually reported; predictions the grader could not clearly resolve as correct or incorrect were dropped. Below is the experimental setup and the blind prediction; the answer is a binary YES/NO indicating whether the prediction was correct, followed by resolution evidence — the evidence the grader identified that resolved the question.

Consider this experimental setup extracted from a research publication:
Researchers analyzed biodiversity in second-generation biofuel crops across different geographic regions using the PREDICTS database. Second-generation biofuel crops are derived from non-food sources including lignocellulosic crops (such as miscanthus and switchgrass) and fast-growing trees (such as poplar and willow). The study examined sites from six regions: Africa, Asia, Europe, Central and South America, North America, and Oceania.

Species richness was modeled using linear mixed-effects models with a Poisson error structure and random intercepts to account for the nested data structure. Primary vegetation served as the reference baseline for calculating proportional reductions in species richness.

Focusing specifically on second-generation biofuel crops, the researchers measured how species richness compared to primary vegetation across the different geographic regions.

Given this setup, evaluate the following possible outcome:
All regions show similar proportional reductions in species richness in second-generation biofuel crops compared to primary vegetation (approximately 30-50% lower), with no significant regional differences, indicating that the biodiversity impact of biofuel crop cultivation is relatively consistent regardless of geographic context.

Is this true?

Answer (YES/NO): NO